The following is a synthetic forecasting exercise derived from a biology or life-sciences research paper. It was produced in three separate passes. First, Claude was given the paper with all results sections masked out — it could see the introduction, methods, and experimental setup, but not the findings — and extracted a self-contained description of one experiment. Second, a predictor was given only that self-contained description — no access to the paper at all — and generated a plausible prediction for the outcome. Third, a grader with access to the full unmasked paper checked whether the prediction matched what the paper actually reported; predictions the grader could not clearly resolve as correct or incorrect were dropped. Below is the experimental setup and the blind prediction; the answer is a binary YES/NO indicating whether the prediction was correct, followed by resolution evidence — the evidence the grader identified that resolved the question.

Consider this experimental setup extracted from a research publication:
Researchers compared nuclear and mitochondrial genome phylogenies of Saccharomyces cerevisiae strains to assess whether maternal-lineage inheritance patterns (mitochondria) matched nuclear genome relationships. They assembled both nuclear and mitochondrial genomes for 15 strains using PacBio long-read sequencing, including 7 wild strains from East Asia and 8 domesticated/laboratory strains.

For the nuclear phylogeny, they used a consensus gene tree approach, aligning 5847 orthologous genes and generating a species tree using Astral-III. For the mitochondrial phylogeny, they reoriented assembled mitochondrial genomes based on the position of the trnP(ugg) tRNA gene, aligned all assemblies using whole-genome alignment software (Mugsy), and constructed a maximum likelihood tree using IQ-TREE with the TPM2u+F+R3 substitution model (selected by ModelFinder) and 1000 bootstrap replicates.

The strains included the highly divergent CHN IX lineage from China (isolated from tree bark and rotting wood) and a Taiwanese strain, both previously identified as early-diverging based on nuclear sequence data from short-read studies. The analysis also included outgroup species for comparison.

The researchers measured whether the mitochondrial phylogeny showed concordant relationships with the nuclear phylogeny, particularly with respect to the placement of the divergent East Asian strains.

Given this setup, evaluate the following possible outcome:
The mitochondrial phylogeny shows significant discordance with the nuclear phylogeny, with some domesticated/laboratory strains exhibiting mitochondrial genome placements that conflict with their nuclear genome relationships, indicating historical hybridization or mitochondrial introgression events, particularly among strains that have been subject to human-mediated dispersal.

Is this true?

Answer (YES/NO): NO